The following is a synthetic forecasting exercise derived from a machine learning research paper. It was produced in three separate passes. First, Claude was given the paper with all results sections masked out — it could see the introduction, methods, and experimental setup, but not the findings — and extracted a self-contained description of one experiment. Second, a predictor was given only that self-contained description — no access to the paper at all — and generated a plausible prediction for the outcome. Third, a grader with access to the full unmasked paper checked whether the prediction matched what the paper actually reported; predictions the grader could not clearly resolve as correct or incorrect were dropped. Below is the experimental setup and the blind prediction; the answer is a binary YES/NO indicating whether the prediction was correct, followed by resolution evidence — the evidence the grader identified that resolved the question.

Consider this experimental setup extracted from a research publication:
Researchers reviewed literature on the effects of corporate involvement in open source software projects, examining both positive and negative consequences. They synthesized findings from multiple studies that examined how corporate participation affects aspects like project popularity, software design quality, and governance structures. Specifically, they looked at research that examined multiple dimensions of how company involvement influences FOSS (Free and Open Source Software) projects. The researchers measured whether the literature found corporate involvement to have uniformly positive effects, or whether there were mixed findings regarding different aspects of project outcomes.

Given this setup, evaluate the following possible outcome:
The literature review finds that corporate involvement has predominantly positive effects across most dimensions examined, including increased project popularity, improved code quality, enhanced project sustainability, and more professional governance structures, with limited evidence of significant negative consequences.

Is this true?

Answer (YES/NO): NO